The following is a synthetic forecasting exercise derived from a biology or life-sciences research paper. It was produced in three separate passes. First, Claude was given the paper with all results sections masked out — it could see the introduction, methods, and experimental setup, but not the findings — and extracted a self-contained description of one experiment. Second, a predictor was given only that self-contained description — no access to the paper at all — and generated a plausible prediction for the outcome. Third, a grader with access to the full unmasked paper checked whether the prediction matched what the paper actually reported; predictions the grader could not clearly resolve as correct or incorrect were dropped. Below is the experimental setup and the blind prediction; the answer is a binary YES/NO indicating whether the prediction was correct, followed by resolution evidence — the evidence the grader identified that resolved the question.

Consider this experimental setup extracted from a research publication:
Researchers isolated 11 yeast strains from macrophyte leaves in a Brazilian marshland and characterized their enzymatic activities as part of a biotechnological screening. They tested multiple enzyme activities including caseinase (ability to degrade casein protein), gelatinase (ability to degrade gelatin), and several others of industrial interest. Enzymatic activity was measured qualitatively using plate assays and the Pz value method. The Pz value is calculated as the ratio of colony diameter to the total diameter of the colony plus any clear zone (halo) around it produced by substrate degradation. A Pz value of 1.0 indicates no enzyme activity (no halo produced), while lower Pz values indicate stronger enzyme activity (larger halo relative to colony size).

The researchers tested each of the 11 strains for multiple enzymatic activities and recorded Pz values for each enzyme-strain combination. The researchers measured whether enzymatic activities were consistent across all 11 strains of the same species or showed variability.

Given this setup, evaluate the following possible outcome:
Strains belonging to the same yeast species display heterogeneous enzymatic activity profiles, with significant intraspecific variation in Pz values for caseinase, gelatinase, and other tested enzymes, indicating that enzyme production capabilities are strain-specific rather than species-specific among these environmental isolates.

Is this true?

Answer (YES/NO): YES